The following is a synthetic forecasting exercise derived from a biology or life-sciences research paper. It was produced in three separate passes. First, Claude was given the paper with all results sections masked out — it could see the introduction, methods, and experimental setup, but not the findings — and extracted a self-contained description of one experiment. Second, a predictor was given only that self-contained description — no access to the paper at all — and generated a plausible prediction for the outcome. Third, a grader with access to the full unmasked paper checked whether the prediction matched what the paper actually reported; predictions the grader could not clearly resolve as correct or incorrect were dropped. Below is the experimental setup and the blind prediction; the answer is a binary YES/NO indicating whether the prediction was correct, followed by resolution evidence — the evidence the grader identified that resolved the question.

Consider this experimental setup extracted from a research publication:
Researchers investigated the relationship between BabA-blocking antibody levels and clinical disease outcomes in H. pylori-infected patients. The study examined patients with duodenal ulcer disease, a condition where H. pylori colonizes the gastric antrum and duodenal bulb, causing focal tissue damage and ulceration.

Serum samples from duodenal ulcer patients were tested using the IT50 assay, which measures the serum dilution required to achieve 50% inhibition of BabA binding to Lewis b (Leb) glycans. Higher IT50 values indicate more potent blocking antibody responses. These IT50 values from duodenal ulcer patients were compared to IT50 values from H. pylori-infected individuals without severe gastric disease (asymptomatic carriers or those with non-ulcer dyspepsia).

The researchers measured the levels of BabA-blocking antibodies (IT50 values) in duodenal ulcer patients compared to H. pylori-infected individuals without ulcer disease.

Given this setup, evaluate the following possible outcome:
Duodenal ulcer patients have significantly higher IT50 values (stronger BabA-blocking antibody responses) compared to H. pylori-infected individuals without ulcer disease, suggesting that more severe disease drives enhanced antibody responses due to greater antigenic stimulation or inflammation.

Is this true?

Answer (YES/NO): NO